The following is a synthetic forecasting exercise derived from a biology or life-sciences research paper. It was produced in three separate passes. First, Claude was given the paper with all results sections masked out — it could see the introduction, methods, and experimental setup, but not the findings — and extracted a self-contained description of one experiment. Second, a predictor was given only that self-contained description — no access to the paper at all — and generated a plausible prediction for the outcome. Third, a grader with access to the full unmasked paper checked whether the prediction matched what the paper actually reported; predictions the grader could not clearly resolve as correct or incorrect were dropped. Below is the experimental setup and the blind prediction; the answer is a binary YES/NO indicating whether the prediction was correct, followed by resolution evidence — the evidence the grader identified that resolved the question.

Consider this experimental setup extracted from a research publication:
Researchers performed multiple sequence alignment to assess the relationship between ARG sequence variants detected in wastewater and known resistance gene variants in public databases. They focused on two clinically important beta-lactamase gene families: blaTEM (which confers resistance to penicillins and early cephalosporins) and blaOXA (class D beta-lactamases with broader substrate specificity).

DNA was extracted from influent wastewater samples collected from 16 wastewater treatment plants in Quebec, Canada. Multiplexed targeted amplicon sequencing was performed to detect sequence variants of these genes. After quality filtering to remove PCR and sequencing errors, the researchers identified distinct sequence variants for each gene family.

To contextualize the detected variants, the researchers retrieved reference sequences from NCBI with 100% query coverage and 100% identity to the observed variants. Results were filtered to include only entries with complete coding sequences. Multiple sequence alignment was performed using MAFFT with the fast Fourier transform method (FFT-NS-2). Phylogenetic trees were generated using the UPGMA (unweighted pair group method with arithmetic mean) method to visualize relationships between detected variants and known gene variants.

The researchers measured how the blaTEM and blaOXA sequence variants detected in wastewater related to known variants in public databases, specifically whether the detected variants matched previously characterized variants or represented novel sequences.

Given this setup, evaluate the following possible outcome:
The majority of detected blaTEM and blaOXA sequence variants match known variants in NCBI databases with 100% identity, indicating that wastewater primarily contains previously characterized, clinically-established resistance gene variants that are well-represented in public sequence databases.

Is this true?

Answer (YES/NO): NO